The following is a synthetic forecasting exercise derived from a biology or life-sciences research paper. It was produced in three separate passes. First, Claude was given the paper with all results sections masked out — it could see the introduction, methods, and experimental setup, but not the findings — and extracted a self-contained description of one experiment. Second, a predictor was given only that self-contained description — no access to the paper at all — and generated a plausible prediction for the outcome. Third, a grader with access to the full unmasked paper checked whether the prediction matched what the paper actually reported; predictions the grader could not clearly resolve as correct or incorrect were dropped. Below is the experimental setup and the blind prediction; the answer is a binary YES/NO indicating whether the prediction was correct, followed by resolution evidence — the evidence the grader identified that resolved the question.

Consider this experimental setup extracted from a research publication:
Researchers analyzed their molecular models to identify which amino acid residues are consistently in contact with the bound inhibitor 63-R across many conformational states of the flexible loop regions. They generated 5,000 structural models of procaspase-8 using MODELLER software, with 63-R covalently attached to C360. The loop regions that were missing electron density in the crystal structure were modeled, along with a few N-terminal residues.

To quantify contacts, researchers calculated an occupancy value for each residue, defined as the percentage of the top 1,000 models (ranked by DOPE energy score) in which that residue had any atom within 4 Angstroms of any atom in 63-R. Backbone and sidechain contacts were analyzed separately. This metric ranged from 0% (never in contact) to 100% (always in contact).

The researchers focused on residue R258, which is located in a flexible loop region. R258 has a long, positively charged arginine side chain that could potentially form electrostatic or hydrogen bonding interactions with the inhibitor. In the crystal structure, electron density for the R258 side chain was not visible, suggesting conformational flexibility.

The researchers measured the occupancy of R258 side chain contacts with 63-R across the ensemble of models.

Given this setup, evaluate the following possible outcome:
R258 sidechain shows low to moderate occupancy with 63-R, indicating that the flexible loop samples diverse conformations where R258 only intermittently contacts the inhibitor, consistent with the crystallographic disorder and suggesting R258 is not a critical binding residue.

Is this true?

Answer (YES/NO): YES